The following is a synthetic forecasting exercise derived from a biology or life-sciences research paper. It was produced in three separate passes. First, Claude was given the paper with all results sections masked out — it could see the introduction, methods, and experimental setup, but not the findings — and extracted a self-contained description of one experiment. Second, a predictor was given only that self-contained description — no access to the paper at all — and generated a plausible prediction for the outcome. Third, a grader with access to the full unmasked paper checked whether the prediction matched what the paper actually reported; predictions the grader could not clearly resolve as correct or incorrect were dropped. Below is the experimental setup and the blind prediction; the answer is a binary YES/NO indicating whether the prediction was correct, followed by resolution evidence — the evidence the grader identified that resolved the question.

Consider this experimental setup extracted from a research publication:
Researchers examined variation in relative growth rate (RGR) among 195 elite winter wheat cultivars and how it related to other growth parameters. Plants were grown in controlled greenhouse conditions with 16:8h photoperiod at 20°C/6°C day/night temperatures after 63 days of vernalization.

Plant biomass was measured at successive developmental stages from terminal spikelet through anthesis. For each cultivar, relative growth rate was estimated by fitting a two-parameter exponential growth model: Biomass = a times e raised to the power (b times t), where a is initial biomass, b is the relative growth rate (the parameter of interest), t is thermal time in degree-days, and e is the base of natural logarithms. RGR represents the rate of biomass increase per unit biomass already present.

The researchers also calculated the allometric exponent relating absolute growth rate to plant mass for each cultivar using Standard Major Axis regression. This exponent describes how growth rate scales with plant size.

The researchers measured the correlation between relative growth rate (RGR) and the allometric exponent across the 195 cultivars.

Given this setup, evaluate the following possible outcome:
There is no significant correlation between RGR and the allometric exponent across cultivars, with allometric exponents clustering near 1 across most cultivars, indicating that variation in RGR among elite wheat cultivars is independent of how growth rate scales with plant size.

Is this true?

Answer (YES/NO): NO